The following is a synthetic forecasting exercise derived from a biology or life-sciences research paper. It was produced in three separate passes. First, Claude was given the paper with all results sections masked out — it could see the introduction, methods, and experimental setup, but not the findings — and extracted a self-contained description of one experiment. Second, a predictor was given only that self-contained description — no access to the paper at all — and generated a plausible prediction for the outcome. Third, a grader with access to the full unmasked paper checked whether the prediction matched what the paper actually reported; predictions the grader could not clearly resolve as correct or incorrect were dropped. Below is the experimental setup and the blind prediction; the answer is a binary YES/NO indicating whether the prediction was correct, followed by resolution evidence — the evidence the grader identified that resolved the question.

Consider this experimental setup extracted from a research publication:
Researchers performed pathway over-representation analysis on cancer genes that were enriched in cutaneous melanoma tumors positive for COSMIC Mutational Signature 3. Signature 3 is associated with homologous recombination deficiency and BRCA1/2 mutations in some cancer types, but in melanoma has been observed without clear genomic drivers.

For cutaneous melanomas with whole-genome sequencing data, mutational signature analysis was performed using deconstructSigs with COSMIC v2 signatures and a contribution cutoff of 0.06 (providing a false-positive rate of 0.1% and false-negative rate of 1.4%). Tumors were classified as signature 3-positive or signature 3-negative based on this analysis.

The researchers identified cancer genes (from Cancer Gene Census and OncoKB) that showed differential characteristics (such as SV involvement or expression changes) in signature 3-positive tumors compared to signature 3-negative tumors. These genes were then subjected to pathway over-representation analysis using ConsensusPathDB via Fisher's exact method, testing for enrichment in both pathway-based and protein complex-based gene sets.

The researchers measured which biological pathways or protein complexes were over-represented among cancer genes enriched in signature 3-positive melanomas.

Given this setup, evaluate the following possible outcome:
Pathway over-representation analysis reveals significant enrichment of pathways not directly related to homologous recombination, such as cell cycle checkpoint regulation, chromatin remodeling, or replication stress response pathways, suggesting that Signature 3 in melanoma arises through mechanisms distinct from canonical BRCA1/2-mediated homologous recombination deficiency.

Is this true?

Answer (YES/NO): NO